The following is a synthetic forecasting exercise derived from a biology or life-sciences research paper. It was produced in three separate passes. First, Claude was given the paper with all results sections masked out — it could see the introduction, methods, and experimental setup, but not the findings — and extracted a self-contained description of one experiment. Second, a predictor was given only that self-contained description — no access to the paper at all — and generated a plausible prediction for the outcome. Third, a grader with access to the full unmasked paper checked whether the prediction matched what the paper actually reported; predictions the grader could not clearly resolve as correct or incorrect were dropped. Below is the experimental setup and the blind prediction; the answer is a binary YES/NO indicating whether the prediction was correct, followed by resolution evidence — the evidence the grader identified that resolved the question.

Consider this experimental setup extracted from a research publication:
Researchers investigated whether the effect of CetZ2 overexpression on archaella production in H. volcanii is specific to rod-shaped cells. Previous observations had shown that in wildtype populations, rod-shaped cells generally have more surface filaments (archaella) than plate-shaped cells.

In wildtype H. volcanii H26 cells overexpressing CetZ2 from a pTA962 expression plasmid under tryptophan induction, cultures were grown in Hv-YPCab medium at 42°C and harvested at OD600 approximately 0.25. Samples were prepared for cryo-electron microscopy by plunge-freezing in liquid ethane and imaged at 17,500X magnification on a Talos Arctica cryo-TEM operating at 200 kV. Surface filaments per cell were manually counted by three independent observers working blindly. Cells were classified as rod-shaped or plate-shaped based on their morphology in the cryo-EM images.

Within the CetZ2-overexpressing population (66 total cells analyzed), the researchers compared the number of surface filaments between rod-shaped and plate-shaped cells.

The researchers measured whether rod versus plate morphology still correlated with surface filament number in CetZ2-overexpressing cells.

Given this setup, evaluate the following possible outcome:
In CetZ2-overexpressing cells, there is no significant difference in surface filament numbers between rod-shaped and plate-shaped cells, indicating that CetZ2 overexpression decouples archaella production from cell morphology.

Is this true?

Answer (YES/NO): NO